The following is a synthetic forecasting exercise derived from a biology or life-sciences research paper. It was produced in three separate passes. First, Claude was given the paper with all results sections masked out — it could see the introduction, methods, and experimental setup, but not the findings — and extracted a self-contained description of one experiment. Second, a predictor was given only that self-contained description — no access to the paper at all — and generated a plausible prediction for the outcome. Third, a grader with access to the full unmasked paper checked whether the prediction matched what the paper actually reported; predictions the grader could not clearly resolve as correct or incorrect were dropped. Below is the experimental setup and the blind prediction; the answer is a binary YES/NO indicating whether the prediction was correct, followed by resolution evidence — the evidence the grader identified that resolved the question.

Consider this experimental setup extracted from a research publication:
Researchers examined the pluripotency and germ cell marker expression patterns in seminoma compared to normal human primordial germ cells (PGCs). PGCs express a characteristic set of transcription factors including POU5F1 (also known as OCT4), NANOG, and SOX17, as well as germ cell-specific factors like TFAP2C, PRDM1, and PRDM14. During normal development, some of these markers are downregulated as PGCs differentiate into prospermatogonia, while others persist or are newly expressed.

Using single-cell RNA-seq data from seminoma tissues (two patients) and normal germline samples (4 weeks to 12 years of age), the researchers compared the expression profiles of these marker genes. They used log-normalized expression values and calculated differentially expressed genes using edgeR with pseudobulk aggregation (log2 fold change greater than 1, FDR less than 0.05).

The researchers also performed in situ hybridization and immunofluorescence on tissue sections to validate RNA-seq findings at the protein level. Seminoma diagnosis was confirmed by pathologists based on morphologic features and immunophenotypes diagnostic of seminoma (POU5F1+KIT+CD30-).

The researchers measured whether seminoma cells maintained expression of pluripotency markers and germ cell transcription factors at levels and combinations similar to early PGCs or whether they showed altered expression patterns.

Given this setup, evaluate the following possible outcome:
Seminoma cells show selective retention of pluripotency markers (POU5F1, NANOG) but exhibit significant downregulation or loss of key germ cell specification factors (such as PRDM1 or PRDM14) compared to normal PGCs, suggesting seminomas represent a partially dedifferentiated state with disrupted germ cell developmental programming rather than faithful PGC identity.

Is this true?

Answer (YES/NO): NO